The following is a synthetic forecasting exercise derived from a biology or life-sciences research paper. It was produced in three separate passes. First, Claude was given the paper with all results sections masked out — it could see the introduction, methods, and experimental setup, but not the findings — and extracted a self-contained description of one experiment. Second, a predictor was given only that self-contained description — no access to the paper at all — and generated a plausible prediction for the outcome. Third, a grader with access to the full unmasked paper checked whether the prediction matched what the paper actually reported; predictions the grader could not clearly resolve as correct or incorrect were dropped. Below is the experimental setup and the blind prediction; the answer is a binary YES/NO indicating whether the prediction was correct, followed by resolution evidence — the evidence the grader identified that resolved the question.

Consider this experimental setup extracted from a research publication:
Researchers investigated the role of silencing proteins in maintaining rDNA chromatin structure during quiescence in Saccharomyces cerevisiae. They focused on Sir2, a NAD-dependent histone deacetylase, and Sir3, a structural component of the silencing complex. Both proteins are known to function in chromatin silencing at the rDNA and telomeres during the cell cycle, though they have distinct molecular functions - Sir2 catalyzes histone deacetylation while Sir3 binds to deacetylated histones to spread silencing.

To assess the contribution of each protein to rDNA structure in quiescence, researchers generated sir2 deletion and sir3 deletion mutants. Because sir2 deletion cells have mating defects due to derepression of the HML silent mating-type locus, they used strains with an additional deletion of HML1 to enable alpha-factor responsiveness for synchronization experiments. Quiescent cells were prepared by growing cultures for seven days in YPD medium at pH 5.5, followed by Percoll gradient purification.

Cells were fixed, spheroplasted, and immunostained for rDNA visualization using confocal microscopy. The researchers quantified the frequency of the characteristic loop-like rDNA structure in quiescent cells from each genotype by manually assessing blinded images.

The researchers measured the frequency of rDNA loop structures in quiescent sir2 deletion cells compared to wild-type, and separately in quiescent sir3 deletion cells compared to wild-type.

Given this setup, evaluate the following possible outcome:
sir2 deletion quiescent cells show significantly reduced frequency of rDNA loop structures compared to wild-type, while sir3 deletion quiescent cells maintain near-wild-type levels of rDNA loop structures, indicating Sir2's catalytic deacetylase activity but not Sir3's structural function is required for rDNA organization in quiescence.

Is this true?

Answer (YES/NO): NO